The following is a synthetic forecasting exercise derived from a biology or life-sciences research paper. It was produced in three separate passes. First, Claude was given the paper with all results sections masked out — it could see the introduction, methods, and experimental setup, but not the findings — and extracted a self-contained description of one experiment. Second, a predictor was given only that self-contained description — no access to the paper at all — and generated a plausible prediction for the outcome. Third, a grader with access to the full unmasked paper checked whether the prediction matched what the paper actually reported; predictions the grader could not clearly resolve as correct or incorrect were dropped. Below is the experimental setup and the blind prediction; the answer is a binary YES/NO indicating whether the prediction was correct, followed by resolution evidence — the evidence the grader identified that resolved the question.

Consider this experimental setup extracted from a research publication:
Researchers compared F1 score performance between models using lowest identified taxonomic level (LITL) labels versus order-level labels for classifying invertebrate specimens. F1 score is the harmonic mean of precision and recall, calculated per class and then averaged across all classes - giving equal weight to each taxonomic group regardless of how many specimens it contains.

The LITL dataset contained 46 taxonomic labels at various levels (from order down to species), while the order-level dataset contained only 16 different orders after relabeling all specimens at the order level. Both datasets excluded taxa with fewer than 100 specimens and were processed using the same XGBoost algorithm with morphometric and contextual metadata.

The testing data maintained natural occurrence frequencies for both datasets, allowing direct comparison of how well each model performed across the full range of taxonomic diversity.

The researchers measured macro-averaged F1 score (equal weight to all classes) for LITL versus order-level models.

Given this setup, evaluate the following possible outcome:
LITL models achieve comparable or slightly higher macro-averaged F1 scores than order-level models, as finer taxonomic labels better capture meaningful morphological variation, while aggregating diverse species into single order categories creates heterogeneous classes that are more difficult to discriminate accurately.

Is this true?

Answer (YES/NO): NO